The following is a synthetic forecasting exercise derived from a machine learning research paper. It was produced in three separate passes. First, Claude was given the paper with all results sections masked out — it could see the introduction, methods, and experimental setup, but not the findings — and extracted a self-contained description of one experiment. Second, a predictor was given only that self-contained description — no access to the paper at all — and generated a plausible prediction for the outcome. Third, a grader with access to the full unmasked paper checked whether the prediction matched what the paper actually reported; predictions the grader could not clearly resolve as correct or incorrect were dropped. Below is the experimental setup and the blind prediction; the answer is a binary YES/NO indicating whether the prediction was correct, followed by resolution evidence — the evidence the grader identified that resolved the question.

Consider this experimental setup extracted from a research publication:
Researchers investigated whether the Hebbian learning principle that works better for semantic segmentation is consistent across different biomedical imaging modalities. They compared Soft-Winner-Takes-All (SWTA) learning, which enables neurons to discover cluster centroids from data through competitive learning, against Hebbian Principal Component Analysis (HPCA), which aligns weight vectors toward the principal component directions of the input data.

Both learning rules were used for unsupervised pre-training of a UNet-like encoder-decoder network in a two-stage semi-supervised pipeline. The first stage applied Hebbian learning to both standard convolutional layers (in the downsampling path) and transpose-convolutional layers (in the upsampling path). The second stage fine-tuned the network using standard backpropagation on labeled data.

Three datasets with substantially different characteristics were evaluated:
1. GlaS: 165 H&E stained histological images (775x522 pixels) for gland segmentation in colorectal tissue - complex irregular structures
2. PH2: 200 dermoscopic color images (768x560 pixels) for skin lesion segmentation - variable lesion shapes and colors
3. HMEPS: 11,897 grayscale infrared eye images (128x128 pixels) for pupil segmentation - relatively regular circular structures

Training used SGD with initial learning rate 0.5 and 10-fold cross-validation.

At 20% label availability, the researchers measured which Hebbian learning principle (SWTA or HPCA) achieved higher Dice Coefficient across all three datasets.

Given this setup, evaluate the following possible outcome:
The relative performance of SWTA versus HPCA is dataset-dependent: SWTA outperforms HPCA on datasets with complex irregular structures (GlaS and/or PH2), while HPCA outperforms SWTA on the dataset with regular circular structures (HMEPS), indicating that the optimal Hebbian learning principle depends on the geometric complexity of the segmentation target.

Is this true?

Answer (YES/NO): NO